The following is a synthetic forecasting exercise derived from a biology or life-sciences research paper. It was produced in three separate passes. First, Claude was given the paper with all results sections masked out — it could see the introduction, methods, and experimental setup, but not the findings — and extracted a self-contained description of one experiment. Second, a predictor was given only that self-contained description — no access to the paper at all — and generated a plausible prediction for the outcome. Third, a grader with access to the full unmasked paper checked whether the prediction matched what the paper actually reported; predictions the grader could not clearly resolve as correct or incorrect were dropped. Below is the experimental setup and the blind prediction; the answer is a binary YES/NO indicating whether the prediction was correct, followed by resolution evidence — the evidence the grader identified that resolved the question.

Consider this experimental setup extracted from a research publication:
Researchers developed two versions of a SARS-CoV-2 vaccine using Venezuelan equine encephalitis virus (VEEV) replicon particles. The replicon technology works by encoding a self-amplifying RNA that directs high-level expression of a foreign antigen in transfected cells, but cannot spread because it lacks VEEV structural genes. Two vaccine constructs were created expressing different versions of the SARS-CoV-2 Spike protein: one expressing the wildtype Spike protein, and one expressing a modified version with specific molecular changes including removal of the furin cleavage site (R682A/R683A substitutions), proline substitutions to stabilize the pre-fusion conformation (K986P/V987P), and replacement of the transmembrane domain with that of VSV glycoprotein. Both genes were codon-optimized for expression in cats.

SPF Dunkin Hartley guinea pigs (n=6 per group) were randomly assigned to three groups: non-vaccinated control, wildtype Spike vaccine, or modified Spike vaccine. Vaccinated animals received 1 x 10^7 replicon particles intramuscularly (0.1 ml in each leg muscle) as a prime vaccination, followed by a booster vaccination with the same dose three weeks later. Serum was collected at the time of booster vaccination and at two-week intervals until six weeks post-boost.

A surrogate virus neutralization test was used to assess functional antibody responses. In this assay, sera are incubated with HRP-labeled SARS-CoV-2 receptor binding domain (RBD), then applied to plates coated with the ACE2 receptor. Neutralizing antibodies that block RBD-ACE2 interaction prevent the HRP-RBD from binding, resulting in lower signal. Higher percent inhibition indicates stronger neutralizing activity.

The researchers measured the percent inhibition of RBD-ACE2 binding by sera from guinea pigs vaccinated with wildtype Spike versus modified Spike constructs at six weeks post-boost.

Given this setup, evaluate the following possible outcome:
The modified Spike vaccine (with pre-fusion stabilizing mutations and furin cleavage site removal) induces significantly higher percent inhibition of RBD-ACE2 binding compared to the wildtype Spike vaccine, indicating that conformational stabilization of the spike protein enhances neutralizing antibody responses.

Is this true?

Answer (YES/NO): YES